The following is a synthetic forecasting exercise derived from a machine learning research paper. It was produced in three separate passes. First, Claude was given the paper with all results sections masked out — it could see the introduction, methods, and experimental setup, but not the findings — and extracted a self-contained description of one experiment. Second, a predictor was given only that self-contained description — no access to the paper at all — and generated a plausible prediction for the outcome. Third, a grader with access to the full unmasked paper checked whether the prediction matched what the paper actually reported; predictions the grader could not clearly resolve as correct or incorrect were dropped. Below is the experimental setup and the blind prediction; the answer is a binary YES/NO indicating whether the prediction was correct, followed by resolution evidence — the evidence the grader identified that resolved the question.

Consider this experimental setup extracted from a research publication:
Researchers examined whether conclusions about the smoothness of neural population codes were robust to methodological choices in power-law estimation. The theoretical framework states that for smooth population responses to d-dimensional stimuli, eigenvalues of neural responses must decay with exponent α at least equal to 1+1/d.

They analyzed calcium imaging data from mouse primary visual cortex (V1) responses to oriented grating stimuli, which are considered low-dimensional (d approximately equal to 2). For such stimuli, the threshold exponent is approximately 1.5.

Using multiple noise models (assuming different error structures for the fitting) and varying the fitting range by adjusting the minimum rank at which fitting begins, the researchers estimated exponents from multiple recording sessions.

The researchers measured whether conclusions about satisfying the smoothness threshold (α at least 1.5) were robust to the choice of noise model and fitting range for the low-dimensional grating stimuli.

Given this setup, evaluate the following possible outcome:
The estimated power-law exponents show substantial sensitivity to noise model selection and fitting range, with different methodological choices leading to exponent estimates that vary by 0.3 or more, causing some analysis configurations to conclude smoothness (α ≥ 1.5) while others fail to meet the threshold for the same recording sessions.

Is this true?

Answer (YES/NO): NO